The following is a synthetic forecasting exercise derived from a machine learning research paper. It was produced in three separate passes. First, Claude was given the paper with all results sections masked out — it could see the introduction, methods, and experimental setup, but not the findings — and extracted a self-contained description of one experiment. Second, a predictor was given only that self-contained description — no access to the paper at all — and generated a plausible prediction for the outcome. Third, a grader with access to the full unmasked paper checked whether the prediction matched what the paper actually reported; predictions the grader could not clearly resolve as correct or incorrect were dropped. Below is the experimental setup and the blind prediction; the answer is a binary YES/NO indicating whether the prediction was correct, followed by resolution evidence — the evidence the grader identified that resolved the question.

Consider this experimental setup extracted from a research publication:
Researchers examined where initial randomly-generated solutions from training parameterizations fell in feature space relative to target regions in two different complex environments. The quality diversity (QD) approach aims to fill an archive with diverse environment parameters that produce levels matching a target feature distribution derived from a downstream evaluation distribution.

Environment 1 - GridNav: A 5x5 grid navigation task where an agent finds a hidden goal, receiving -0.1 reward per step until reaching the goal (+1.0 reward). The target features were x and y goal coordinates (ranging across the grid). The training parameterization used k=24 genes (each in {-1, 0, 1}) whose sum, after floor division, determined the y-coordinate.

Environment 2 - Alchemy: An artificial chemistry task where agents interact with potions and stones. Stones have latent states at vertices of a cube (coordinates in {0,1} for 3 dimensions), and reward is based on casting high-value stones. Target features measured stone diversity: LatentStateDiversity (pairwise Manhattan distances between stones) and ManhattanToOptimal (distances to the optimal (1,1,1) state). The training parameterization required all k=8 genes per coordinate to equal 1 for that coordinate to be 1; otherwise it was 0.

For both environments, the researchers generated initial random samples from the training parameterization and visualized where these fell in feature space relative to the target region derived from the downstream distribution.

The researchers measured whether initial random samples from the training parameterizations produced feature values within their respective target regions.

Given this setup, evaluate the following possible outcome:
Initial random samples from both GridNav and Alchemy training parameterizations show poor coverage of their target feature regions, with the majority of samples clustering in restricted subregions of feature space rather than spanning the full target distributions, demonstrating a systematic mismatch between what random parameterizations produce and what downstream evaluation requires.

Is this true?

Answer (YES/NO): YES